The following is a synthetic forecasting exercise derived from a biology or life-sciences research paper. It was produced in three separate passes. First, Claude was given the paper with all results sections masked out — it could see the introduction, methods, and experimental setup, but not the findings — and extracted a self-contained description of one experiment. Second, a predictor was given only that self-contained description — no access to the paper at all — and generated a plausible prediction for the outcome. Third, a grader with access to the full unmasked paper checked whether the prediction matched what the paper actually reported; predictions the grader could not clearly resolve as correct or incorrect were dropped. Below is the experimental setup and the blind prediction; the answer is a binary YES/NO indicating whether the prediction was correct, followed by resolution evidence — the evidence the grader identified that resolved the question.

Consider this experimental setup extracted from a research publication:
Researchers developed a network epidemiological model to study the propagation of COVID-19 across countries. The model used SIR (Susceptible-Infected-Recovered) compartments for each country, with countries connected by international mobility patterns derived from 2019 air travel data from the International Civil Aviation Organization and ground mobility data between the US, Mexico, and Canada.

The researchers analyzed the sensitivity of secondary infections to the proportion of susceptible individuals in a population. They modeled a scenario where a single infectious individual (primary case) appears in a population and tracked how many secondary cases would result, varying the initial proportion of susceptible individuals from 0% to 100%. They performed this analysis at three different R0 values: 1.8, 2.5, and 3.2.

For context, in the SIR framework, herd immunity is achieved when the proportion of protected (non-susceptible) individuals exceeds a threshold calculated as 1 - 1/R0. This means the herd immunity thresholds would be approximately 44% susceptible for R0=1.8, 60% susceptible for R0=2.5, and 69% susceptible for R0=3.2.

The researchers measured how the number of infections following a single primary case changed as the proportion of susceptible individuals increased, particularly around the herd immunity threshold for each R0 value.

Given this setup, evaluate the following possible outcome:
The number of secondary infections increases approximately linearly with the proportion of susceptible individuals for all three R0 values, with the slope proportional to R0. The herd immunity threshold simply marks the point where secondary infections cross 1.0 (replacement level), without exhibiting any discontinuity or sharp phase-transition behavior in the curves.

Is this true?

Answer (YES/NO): NO